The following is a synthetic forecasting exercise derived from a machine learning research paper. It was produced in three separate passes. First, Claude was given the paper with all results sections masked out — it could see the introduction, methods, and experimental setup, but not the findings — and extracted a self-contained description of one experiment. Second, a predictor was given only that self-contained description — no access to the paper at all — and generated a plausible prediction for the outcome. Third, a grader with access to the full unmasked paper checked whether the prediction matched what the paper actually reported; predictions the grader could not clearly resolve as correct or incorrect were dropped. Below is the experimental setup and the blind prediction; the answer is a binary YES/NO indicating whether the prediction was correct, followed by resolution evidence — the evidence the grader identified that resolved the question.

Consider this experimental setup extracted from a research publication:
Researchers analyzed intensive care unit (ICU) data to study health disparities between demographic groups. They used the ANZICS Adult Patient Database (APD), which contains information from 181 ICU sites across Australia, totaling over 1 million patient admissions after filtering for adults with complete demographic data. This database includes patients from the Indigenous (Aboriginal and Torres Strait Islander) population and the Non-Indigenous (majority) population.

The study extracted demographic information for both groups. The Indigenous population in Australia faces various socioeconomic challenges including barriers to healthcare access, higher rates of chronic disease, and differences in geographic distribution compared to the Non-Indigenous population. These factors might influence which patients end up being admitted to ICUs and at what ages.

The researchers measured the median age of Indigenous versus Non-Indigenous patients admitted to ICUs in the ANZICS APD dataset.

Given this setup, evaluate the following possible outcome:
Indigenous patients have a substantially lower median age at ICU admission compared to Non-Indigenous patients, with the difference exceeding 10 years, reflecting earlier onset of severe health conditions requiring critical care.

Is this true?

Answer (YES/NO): YES